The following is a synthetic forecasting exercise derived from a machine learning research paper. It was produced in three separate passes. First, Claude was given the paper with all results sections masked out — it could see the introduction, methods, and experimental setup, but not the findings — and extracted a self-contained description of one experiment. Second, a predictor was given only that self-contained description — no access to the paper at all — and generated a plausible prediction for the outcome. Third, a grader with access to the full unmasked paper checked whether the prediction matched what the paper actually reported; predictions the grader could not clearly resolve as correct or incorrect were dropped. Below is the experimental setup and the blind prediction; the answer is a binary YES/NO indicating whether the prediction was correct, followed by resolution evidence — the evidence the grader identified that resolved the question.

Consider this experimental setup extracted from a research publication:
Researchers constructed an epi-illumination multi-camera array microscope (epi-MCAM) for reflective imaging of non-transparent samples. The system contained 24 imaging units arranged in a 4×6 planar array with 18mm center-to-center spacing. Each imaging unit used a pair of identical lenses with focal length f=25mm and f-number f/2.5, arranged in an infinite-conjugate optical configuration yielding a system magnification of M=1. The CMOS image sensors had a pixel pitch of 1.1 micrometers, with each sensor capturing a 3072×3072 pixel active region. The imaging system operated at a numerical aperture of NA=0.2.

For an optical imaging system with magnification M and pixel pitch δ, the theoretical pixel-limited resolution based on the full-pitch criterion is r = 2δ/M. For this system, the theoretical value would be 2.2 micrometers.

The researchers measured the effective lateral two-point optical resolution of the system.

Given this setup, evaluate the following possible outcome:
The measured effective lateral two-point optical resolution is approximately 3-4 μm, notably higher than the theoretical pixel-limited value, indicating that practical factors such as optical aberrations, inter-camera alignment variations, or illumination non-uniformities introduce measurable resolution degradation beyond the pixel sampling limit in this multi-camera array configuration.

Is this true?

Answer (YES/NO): NO